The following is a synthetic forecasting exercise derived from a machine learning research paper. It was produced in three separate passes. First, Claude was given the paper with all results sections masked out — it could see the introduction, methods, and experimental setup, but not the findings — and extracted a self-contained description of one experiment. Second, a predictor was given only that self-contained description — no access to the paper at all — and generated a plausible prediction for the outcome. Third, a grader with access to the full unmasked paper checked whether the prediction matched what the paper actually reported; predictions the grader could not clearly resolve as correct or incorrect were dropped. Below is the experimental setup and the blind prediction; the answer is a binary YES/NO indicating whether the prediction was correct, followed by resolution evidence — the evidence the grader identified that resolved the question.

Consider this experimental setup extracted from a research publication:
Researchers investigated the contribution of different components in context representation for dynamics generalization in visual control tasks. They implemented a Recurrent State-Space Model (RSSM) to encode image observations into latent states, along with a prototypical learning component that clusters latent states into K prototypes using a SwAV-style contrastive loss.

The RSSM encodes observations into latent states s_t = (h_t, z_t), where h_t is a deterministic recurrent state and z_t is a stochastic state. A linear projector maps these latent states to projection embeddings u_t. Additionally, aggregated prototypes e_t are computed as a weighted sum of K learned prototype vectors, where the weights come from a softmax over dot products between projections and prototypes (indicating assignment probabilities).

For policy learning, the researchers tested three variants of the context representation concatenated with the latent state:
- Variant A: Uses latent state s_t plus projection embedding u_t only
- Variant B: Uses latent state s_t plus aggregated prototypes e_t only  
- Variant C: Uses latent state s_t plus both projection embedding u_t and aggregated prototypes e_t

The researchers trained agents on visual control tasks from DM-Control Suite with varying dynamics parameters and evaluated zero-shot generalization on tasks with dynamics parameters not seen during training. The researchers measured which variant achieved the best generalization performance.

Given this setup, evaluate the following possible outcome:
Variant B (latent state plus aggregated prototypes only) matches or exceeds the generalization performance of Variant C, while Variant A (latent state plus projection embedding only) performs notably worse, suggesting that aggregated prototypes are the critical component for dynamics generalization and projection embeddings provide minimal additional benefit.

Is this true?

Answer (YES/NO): NO